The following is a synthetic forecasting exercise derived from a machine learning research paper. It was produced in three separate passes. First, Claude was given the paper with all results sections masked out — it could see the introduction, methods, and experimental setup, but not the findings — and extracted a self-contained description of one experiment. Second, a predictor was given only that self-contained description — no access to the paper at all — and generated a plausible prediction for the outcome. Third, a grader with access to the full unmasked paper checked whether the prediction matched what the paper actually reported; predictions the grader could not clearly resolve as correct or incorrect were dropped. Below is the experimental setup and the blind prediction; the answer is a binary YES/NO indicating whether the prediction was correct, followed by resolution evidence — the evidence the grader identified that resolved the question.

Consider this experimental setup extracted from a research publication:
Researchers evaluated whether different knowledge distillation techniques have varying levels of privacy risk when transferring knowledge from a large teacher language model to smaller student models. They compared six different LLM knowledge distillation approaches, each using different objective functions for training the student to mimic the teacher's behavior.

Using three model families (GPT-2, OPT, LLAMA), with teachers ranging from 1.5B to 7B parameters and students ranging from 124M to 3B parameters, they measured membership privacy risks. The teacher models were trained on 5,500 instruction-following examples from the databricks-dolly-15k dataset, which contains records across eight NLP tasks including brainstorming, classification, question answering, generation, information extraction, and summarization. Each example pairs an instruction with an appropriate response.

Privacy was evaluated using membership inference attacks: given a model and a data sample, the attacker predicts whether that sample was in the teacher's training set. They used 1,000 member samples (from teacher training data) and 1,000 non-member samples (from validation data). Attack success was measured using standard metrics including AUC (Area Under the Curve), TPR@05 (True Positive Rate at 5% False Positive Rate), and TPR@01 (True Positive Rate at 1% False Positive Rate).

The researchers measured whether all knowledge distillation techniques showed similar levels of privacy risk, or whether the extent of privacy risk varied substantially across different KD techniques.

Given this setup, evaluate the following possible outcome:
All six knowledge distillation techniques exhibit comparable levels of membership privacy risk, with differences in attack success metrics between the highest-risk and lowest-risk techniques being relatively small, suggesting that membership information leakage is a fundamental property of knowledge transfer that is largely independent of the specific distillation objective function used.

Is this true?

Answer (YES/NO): NO